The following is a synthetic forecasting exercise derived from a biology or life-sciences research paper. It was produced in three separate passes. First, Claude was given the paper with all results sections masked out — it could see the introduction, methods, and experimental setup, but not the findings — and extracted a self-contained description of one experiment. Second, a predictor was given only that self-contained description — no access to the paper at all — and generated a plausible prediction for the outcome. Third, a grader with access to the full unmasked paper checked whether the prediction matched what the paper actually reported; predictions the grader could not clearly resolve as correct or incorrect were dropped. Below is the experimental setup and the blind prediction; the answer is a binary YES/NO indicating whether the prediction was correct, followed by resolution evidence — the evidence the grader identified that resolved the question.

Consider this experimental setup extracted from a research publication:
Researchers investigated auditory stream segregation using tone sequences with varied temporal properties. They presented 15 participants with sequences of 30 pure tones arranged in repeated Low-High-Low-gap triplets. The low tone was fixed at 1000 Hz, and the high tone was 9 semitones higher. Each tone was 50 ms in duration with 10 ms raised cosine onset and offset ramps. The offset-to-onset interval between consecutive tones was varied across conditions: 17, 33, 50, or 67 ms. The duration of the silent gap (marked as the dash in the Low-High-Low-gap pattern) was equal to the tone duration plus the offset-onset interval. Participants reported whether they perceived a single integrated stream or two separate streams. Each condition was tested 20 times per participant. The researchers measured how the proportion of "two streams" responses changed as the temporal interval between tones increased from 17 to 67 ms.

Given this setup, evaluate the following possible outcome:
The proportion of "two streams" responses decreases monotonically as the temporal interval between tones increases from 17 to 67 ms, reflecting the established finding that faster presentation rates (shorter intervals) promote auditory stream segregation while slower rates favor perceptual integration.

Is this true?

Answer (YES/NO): YES